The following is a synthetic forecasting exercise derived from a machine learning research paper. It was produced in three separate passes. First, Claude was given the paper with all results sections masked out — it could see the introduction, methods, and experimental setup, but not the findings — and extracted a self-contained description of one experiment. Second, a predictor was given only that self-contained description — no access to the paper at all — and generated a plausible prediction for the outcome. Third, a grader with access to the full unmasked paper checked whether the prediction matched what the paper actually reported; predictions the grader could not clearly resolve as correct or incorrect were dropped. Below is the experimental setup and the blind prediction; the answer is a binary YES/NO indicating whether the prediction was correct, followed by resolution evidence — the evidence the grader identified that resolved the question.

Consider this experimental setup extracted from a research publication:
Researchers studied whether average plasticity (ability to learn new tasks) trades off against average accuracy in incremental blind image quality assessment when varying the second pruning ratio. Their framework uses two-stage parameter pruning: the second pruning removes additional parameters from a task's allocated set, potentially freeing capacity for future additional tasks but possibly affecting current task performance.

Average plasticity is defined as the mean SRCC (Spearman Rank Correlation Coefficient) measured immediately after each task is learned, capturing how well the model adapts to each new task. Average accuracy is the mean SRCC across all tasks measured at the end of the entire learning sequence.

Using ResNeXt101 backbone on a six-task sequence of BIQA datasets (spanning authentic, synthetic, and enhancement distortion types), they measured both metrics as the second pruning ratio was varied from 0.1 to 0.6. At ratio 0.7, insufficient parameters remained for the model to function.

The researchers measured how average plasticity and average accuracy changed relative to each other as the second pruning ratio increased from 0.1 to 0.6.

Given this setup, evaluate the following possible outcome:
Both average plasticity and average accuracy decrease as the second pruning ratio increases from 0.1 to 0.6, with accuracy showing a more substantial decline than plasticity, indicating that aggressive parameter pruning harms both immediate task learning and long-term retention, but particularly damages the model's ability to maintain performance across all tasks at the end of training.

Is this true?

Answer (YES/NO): NO